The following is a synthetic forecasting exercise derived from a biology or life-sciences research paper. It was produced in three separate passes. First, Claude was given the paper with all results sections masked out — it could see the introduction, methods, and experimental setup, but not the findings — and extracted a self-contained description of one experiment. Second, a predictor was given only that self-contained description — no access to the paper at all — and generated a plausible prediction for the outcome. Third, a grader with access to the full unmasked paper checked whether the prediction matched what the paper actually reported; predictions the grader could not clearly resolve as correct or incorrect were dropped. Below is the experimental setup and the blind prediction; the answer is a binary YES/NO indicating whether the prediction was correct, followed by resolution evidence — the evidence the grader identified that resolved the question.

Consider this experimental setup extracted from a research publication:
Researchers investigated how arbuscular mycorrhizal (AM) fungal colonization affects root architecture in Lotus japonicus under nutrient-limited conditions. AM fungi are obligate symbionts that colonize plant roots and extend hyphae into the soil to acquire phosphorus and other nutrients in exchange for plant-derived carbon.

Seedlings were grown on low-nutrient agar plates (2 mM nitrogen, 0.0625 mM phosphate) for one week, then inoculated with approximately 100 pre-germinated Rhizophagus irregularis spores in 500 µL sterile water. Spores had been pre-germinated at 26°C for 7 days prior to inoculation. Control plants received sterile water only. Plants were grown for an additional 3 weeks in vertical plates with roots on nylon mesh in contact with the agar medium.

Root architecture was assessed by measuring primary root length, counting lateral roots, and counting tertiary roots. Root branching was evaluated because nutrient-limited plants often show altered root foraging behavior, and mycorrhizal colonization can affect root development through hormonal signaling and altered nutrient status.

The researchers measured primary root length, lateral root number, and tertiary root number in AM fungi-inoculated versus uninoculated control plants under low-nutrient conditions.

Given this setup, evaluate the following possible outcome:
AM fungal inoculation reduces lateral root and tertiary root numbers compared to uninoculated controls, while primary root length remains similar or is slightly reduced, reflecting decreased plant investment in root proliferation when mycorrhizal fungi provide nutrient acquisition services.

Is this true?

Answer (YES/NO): NO